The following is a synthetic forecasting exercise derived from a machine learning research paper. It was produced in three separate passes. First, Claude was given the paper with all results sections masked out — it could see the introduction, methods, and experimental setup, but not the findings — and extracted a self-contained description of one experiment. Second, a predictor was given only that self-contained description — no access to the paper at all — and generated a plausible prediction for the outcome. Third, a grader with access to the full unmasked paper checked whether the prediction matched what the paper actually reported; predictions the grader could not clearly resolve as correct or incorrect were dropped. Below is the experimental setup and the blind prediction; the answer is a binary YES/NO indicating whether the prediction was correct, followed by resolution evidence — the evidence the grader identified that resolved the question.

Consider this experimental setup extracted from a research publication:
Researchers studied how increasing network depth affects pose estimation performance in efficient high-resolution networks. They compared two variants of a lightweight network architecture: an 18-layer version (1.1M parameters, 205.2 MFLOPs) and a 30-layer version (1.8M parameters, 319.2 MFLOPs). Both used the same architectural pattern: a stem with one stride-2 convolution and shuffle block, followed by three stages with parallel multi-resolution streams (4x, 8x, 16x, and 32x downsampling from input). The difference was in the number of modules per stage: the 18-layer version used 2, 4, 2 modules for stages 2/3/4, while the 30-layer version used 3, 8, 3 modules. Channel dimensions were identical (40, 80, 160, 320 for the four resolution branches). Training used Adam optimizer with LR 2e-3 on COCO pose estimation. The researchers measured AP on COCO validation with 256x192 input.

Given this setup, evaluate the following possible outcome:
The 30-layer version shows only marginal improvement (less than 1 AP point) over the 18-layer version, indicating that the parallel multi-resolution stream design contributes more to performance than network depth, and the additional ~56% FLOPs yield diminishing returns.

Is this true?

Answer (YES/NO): NO